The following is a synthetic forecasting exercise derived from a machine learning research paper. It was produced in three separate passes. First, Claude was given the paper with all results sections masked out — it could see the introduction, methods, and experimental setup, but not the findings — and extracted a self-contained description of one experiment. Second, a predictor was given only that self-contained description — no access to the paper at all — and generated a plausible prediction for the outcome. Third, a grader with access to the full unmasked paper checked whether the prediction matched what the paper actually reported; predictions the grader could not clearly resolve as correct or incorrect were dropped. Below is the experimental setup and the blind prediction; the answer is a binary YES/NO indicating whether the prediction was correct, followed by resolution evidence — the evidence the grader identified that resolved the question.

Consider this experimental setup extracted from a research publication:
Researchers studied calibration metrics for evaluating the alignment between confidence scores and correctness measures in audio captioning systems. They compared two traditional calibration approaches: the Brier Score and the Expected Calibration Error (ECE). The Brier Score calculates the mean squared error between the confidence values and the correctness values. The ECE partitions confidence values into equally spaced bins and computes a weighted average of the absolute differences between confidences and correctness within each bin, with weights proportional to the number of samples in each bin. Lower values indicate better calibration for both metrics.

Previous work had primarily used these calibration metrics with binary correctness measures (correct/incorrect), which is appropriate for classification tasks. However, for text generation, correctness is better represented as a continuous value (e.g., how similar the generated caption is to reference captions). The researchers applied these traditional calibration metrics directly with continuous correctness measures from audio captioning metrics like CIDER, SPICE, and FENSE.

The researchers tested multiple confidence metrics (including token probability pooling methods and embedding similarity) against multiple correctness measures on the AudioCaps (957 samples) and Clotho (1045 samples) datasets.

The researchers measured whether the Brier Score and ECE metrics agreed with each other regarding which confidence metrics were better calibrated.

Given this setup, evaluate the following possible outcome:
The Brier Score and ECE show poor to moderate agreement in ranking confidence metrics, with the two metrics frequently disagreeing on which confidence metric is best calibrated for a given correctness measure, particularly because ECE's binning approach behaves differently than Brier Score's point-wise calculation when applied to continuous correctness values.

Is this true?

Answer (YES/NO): NO